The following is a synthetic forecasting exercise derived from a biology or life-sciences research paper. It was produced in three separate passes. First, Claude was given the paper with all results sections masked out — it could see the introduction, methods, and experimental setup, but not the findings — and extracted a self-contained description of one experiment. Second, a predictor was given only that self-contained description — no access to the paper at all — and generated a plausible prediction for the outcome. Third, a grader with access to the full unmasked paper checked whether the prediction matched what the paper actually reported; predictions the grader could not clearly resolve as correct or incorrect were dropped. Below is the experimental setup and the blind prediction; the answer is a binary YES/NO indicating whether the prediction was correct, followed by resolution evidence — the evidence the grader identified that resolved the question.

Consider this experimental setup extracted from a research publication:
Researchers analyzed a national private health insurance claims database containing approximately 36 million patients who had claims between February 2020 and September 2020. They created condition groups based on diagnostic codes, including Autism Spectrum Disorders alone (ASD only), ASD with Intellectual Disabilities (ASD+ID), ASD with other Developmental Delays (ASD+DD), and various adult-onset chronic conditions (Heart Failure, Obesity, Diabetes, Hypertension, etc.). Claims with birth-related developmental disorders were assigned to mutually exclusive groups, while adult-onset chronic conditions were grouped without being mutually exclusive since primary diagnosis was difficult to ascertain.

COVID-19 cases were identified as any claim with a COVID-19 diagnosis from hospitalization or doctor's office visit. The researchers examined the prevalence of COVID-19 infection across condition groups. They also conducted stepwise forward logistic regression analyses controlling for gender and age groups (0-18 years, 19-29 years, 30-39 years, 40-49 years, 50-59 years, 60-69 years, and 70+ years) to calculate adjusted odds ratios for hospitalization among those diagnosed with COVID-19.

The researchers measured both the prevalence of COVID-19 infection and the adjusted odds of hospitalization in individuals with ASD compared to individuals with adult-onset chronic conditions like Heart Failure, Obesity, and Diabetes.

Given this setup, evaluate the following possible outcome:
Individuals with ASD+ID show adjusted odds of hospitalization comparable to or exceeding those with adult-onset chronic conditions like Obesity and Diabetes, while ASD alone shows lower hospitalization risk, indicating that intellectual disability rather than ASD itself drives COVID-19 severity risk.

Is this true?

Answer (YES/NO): NO